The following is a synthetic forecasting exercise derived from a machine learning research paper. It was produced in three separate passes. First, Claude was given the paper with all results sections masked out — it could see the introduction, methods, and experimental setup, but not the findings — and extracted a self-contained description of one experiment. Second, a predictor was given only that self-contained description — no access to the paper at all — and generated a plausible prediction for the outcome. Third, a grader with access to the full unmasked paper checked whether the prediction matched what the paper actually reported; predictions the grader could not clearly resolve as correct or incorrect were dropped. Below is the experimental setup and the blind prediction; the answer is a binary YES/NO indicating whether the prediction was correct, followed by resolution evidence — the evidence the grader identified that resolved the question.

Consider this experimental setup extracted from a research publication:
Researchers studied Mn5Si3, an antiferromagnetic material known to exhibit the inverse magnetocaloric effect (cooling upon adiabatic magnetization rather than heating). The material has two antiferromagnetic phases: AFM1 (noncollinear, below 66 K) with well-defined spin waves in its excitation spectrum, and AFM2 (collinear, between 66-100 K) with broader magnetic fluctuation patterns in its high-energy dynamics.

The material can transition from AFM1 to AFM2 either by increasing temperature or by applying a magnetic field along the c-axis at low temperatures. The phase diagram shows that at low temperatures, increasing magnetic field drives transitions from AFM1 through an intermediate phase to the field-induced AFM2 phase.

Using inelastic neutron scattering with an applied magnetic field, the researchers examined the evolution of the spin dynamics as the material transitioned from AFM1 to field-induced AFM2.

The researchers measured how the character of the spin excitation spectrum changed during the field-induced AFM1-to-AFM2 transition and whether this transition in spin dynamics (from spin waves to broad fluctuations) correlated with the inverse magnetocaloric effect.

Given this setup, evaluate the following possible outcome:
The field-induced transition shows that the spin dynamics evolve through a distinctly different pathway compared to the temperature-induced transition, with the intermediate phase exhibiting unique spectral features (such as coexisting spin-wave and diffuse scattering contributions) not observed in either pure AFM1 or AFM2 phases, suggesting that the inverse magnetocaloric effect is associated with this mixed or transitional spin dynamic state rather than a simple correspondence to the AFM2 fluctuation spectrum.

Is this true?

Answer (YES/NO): NO